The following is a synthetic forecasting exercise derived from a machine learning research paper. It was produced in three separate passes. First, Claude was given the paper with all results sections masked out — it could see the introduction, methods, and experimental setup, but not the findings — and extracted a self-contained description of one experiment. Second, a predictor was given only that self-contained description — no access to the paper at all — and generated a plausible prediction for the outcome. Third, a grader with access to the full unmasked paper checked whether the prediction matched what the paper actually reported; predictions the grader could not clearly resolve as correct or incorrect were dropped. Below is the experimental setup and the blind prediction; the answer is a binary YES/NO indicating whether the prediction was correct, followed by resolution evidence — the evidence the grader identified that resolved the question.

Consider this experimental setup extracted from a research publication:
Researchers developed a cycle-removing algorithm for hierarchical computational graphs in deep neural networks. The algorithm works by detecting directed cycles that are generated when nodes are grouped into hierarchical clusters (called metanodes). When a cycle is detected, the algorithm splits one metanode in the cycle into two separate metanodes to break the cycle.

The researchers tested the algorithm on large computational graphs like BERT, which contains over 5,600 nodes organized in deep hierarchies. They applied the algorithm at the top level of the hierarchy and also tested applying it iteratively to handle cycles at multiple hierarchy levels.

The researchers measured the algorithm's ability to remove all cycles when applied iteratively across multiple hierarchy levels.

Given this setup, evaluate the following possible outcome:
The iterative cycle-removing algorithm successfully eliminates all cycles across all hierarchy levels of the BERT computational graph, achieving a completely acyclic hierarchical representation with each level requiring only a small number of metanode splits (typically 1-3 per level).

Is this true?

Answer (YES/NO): NO